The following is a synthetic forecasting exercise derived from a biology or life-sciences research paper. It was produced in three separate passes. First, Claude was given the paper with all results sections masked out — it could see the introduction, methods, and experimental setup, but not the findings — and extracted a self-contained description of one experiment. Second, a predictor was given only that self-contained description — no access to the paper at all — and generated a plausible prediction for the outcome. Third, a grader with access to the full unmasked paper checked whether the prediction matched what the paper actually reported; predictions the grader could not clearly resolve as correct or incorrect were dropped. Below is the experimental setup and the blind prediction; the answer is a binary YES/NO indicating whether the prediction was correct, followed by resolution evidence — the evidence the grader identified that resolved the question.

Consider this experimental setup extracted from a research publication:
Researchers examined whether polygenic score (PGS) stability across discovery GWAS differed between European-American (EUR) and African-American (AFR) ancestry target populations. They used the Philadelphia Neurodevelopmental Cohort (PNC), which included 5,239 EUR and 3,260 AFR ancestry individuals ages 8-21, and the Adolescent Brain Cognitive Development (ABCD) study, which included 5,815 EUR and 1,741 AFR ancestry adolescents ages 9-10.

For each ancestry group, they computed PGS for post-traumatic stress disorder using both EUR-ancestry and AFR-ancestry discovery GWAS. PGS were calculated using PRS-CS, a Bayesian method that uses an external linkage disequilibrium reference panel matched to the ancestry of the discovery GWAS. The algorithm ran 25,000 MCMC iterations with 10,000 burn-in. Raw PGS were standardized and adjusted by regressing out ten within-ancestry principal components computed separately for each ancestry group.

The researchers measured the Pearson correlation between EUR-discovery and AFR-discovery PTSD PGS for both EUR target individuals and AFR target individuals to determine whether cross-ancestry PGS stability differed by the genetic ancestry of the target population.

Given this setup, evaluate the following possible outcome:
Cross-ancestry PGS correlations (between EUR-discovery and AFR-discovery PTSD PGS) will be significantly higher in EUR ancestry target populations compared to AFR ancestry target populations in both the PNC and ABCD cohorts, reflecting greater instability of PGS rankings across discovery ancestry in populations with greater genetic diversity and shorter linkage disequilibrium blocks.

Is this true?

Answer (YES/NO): NO